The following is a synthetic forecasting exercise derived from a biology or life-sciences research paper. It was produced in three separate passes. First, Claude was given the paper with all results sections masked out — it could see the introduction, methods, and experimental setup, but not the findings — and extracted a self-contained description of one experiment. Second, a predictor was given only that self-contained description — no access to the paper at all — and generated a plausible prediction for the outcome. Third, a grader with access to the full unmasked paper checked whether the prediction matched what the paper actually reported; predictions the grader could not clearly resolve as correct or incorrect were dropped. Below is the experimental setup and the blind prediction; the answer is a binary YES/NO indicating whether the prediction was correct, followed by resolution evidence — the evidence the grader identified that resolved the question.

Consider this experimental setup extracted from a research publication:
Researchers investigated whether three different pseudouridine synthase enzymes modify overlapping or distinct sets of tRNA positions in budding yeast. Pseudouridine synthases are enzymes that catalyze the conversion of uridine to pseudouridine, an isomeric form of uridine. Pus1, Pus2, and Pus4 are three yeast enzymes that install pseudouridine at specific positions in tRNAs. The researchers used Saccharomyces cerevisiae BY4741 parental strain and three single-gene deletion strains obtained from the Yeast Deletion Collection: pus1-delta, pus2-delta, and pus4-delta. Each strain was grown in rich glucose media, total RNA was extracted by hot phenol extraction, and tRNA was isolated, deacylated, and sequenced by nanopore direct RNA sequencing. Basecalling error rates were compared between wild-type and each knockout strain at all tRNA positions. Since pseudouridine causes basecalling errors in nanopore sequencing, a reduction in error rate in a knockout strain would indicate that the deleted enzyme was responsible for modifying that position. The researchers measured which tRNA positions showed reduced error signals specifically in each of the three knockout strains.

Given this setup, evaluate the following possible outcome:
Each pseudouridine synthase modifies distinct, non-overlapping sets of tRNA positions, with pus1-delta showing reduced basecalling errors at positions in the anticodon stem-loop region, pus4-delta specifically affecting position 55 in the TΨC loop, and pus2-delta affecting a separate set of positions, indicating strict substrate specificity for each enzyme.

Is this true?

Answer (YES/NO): NO